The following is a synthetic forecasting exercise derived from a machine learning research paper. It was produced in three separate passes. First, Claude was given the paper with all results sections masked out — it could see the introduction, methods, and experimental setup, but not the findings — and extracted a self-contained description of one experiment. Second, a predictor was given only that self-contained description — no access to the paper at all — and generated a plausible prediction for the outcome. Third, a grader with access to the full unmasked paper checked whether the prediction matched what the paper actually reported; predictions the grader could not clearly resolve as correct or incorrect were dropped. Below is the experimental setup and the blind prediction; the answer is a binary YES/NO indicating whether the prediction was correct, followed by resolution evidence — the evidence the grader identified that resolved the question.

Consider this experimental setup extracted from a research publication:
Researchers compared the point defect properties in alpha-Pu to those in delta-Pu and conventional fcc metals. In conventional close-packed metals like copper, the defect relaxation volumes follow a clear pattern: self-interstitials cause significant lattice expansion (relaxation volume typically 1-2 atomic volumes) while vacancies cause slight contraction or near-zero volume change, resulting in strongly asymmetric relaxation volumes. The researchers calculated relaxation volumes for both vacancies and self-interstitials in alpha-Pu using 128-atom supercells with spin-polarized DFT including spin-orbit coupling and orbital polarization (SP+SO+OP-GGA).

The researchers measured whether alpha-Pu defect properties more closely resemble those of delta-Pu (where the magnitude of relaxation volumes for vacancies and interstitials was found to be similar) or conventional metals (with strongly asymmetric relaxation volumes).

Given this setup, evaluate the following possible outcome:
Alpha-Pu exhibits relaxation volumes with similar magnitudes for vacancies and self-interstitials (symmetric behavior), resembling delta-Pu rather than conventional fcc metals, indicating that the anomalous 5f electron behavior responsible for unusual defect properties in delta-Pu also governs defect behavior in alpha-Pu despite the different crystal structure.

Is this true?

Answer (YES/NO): NO